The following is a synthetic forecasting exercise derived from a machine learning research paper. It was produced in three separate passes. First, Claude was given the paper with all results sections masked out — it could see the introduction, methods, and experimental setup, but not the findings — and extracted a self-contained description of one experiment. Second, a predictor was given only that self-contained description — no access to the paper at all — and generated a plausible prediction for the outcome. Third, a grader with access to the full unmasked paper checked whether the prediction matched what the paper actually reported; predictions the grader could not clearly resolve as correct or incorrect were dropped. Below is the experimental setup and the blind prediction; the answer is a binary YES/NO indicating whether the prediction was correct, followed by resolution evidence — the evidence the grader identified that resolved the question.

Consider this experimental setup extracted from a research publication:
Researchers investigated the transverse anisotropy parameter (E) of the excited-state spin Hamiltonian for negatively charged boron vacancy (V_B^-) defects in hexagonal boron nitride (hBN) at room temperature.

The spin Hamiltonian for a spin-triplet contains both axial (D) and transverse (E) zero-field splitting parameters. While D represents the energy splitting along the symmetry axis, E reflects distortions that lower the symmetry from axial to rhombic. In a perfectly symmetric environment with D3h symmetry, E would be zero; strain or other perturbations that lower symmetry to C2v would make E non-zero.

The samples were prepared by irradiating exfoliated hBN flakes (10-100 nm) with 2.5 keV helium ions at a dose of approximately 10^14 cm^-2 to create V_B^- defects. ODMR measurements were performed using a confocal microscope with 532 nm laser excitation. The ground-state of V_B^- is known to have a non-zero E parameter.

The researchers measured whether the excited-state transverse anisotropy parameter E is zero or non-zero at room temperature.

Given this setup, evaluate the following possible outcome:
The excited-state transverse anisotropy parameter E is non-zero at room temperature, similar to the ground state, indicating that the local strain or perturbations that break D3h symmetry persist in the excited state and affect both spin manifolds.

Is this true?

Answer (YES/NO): YES